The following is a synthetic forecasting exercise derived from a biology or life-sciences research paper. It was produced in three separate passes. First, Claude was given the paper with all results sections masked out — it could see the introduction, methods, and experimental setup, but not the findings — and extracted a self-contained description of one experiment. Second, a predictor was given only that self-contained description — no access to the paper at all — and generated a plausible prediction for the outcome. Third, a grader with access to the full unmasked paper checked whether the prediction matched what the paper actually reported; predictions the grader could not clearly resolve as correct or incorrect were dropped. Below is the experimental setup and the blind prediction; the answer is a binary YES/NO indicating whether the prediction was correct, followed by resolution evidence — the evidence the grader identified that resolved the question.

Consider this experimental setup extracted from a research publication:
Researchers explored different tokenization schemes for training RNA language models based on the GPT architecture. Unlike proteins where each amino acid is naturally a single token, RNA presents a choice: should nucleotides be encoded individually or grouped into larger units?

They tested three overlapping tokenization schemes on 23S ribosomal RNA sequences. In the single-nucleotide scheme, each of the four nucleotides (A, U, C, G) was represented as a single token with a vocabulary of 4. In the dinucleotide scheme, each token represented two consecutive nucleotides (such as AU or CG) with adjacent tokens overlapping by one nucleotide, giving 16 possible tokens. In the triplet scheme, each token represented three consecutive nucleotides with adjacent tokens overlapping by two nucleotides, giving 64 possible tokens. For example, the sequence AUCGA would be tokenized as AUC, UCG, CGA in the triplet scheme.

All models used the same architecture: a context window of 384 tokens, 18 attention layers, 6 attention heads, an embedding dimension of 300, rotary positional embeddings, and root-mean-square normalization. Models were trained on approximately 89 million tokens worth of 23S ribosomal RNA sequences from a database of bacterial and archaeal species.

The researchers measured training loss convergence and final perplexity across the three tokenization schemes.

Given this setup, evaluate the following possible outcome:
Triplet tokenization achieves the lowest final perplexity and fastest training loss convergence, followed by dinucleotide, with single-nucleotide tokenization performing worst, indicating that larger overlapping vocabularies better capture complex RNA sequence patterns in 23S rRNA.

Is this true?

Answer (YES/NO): NO